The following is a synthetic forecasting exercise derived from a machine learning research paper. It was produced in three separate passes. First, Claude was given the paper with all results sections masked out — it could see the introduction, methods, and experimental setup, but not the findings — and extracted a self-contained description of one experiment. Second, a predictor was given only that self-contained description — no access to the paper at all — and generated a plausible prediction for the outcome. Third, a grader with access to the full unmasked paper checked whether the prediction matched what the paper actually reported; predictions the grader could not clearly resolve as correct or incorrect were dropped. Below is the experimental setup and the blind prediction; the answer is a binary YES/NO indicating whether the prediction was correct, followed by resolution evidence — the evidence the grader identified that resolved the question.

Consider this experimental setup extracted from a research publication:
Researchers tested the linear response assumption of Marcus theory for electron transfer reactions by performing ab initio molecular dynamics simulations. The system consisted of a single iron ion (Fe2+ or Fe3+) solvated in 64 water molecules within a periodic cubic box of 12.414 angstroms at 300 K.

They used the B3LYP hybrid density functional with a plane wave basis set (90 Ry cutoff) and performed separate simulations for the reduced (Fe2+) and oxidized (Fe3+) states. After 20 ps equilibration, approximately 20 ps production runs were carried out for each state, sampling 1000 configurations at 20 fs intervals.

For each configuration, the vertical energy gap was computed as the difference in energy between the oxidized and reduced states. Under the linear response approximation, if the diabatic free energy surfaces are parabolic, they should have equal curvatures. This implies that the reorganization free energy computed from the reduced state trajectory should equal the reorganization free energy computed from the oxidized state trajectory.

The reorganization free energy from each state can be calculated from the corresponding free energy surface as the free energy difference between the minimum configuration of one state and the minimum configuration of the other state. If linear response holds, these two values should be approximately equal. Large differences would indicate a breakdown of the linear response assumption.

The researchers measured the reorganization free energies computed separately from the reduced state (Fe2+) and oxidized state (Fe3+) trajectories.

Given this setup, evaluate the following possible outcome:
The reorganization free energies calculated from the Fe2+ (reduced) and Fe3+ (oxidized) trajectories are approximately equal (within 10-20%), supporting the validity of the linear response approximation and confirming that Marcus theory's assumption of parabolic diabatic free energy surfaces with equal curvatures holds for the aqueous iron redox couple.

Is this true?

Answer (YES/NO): YES